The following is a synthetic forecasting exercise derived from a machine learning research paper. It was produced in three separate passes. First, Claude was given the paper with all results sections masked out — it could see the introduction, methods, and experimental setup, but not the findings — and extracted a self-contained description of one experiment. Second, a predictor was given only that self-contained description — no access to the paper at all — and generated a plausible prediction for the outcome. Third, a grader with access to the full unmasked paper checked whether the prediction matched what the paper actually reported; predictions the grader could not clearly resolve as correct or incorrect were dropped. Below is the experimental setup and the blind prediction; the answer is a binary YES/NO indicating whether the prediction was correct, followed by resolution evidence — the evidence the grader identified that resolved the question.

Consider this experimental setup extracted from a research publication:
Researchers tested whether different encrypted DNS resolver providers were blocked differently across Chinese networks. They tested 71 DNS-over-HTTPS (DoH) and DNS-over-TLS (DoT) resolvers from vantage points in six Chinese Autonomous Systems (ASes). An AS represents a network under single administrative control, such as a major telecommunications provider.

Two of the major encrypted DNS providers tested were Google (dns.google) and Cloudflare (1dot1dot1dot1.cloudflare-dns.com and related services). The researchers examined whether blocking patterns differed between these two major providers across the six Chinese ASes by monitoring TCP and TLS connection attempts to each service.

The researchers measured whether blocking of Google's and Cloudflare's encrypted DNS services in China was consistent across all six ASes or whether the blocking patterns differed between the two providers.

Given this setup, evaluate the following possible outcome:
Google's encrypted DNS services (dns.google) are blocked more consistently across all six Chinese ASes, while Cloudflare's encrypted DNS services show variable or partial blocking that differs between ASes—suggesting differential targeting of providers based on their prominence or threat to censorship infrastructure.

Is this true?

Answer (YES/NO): YES